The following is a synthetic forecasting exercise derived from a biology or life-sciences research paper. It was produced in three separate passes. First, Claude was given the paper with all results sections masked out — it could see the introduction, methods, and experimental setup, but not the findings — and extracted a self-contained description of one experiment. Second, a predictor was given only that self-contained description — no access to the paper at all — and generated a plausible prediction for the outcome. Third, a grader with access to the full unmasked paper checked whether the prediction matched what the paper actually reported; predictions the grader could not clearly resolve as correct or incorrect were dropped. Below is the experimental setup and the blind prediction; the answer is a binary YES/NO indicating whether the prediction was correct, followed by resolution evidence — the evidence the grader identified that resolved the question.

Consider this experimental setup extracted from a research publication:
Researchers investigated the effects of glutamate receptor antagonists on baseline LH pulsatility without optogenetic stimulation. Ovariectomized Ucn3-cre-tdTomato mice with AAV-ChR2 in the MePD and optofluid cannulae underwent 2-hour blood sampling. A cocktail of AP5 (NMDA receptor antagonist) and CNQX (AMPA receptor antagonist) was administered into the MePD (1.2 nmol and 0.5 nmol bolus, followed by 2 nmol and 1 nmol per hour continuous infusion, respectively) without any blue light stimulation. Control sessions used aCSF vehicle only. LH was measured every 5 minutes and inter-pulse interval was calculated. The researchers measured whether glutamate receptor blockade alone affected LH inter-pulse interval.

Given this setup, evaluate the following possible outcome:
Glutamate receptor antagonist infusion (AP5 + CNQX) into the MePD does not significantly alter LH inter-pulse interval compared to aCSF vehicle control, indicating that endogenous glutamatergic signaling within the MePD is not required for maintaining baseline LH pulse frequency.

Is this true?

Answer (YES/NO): YES